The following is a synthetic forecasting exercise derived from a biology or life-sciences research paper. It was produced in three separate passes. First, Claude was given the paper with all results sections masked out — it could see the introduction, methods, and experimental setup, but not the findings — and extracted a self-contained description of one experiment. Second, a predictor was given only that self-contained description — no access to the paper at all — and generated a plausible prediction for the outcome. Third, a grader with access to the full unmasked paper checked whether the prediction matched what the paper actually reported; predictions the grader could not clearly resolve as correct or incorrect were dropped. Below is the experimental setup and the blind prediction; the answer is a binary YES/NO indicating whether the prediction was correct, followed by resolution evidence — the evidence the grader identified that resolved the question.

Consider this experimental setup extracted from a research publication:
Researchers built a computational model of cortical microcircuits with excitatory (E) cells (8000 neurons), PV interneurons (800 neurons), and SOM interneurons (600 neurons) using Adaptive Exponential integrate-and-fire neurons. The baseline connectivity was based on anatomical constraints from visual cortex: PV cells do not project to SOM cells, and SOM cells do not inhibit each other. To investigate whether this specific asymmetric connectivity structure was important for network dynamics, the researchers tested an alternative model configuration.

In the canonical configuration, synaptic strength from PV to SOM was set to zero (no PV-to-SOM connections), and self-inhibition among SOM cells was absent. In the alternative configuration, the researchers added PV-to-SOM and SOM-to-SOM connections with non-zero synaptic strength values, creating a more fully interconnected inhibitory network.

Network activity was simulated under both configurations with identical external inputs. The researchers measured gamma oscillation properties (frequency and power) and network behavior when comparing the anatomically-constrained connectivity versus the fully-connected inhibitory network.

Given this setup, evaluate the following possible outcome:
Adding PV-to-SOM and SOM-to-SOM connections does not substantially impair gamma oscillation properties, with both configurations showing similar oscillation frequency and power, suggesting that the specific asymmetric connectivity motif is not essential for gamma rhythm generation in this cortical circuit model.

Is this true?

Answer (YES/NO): NO